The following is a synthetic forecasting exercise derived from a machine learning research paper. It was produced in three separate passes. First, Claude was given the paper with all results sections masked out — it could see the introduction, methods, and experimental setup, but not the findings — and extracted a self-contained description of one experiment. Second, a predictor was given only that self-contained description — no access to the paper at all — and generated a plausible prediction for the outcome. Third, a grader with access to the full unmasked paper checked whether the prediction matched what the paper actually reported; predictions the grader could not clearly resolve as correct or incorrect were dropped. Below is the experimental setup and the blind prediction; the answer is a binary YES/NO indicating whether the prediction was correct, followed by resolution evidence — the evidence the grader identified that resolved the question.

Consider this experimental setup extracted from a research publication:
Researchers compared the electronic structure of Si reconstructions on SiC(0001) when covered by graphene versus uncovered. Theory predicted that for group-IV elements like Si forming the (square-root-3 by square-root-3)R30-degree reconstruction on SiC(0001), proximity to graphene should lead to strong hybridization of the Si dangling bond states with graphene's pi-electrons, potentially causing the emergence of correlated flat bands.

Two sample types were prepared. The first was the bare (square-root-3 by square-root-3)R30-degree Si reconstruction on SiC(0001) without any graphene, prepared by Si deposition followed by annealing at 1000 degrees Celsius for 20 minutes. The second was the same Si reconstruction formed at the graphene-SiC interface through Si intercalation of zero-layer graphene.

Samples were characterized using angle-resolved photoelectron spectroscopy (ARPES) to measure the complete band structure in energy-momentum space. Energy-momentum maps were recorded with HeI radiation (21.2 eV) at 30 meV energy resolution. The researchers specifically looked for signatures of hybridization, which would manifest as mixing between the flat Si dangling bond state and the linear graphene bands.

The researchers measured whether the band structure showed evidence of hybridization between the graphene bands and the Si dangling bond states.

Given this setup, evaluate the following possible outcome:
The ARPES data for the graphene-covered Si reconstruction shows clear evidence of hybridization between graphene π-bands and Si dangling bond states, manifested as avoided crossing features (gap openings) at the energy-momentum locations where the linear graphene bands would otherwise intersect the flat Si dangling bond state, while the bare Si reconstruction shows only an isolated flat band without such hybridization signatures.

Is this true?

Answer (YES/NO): NO